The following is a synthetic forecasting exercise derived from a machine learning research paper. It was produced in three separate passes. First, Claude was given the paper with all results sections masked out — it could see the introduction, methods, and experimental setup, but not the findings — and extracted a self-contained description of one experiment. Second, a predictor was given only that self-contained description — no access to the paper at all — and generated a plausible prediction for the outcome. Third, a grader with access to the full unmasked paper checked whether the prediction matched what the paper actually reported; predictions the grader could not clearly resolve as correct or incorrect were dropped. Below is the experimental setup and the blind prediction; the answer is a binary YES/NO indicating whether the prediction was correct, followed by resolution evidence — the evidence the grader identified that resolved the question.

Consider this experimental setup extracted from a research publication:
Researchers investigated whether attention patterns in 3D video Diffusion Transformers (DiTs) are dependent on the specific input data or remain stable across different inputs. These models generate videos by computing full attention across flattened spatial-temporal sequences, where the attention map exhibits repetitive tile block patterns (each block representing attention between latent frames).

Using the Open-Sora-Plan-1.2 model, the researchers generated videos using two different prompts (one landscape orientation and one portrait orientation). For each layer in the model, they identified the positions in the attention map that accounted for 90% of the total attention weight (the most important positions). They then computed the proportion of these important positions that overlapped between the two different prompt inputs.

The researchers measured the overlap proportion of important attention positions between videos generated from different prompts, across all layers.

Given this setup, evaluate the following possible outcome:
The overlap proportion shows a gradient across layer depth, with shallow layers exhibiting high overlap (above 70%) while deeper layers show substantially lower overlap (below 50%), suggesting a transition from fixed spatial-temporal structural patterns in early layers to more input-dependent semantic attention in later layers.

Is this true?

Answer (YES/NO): NO